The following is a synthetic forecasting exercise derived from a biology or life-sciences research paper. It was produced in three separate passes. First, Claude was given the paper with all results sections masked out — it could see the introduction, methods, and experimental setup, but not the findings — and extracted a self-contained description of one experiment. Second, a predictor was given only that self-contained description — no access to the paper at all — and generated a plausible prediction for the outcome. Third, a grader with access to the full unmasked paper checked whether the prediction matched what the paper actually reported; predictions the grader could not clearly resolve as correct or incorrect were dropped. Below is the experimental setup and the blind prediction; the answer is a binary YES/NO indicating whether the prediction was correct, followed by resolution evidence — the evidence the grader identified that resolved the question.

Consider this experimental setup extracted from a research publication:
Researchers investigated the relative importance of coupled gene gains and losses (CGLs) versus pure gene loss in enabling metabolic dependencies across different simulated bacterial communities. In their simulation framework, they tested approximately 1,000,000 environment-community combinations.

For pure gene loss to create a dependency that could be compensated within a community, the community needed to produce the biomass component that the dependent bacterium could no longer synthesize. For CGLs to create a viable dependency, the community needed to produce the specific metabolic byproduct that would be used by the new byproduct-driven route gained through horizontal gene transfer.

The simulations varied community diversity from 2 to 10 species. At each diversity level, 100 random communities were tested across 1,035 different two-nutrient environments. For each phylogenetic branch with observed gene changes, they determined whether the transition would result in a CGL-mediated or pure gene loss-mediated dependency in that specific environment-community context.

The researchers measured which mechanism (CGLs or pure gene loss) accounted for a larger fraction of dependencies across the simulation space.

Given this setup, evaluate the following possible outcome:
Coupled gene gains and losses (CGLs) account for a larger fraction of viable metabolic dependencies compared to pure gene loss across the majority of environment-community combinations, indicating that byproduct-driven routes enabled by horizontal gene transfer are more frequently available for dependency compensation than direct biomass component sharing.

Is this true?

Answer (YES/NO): NO